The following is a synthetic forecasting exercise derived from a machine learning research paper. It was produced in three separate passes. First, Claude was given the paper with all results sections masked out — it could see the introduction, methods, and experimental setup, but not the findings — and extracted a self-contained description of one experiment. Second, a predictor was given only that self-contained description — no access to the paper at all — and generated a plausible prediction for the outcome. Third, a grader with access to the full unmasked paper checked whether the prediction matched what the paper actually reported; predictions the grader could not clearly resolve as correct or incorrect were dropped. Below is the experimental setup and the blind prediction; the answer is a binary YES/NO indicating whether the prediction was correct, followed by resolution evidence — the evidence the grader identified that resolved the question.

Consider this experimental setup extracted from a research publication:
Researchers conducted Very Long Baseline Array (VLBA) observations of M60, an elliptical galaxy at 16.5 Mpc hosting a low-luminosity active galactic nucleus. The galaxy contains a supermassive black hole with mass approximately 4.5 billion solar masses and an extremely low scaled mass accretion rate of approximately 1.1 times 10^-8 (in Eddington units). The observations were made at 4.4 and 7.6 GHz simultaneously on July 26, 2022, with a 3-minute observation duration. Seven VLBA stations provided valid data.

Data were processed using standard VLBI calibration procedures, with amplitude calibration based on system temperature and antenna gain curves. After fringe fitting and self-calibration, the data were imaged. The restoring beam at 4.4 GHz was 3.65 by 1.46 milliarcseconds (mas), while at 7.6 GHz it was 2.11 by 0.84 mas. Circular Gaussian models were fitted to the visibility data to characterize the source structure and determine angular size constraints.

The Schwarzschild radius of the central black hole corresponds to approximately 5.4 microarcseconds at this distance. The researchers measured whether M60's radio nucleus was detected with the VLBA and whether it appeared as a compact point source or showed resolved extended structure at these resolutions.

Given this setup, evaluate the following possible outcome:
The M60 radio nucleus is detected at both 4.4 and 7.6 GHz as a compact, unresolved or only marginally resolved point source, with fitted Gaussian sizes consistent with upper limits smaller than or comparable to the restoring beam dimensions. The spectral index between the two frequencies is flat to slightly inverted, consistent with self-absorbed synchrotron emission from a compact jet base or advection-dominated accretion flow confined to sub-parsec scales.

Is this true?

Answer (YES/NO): YES